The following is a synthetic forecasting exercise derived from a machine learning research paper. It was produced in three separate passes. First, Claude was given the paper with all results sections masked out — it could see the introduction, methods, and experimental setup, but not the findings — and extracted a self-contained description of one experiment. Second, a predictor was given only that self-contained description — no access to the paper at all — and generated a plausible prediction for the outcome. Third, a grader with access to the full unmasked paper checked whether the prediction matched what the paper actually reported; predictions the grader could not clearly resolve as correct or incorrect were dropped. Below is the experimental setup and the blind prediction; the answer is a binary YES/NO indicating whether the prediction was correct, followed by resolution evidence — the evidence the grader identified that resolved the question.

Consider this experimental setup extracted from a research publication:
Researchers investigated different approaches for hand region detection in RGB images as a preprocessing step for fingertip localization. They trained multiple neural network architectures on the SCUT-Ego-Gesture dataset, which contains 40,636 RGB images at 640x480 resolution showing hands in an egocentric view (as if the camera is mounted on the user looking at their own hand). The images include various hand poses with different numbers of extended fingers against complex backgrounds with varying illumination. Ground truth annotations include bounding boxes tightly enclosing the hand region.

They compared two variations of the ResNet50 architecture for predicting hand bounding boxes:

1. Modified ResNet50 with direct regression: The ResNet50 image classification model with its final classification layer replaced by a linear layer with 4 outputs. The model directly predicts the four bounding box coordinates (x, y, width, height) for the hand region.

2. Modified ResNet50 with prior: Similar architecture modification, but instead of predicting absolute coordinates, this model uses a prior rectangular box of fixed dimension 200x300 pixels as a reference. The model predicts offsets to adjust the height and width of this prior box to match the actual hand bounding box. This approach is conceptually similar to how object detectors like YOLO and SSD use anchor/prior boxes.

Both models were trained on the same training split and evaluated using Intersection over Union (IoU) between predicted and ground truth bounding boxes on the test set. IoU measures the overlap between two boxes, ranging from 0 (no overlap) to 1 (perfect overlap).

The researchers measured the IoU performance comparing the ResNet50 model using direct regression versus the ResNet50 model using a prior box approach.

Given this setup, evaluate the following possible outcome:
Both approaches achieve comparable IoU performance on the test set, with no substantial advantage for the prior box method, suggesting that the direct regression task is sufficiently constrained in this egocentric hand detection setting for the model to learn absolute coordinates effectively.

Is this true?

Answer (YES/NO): NO